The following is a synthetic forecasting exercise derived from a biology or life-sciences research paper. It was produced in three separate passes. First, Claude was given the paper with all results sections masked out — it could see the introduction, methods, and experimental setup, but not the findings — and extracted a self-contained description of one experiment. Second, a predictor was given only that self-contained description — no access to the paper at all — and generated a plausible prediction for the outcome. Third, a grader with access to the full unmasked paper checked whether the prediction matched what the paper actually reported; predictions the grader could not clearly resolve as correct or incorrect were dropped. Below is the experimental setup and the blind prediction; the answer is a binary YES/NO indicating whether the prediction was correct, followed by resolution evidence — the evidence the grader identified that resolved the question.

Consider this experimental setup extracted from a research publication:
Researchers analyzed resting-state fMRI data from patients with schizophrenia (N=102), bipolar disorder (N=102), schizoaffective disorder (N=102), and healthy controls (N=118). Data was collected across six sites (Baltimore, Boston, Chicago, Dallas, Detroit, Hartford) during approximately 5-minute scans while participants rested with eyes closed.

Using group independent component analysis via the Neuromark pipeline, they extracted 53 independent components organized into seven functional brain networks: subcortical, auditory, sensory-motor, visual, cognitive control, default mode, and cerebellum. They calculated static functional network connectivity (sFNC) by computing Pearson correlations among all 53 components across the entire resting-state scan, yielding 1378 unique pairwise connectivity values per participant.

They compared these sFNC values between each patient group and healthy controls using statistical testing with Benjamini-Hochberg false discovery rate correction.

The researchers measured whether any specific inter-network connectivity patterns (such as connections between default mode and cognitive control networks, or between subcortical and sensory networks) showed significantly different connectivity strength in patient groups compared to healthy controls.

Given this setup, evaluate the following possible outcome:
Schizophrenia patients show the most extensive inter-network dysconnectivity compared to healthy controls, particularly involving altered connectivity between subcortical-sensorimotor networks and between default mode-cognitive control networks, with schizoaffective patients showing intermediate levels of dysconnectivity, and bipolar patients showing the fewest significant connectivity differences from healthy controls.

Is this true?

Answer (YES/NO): NO